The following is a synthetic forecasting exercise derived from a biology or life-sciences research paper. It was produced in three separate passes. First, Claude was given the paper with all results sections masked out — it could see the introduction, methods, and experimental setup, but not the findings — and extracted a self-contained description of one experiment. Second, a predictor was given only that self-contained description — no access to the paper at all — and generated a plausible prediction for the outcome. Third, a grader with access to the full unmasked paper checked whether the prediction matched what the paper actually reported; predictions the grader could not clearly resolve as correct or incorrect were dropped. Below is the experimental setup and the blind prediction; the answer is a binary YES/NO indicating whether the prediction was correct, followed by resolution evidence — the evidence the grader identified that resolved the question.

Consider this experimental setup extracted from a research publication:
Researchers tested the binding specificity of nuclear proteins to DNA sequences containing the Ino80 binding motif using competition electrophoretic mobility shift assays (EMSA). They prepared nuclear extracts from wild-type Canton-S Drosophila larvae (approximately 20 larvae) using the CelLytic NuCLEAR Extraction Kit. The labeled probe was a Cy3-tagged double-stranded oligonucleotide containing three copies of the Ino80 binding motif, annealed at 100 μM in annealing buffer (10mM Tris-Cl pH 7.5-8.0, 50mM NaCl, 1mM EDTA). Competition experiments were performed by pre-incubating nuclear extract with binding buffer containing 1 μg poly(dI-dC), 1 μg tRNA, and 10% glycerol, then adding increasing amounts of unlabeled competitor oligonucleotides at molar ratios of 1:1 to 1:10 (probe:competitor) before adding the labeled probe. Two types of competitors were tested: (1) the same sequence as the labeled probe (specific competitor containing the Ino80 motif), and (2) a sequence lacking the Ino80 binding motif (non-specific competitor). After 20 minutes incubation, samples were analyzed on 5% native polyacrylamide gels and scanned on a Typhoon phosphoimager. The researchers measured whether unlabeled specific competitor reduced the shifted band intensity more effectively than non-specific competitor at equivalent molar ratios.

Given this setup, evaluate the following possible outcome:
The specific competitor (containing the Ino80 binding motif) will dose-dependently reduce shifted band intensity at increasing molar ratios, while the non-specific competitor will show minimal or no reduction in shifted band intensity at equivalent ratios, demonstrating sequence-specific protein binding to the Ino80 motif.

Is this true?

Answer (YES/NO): YES